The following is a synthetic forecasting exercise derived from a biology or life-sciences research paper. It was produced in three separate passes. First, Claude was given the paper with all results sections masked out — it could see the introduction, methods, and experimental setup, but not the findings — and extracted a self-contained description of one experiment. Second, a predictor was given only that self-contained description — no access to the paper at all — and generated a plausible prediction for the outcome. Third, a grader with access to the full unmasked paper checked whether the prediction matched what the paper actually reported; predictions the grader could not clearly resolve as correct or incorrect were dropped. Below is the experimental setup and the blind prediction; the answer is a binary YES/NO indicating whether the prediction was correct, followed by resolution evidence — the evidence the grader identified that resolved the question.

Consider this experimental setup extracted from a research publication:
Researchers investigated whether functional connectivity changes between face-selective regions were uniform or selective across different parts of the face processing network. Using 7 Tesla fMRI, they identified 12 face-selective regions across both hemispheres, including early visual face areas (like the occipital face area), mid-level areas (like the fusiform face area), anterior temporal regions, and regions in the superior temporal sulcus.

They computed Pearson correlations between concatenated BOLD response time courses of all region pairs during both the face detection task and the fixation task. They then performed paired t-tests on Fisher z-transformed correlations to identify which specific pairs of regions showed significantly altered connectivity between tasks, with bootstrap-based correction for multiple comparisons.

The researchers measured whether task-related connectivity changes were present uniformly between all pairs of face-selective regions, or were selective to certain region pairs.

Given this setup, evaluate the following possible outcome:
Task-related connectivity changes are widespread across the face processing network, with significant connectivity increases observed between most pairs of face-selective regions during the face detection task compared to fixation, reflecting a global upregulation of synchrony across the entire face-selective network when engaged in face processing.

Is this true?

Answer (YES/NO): NO